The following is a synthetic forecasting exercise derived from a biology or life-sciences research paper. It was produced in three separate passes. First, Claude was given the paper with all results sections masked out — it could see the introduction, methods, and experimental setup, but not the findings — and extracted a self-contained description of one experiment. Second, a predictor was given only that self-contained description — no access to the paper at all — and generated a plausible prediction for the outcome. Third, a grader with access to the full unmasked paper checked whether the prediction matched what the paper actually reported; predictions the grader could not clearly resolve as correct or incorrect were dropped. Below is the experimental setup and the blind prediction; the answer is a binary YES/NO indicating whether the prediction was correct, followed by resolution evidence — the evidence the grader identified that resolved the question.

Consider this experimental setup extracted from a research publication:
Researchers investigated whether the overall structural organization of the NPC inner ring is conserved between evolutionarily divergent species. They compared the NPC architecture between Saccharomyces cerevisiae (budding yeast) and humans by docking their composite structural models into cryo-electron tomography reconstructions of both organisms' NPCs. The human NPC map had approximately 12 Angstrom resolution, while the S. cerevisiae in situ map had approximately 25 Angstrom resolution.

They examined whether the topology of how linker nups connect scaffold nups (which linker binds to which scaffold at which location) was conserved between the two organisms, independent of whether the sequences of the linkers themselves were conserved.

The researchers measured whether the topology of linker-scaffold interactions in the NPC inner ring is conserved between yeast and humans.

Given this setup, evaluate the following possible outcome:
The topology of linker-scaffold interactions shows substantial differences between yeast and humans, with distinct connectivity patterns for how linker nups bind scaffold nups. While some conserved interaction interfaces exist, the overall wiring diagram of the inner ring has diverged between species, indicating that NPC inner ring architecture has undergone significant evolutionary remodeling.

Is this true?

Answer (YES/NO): NO